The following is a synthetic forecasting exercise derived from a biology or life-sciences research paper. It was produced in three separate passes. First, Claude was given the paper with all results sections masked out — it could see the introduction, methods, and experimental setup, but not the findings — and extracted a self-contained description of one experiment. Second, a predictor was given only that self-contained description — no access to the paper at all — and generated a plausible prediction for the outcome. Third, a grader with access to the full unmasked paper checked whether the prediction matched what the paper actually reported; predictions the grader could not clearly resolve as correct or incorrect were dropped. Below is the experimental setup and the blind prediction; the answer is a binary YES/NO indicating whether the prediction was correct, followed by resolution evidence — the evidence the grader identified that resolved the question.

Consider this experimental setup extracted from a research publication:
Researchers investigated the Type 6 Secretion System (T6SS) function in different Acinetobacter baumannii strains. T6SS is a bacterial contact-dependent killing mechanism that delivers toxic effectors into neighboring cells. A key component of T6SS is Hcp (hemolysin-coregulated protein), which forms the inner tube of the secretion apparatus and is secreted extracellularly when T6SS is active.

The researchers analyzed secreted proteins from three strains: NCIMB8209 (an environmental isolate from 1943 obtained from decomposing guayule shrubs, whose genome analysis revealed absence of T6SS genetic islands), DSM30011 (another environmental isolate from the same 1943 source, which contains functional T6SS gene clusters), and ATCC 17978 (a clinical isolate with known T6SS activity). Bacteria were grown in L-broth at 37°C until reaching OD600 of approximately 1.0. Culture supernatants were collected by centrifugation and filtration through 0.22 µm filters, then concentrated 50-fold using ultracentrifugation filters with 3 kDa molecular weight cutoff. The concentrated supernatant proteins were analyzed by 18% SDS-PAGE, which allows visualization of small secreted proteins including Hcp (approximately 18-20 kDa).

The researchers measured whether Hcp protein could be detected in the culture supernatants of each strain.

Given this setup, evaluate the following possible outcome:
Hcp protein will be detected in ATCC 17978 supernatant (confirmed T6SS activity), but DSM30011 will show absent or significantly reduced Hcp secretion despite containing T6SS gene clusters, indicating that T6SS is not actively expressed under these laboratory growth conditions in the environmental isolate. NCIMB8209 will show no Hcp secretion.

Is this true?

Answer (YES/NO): NO